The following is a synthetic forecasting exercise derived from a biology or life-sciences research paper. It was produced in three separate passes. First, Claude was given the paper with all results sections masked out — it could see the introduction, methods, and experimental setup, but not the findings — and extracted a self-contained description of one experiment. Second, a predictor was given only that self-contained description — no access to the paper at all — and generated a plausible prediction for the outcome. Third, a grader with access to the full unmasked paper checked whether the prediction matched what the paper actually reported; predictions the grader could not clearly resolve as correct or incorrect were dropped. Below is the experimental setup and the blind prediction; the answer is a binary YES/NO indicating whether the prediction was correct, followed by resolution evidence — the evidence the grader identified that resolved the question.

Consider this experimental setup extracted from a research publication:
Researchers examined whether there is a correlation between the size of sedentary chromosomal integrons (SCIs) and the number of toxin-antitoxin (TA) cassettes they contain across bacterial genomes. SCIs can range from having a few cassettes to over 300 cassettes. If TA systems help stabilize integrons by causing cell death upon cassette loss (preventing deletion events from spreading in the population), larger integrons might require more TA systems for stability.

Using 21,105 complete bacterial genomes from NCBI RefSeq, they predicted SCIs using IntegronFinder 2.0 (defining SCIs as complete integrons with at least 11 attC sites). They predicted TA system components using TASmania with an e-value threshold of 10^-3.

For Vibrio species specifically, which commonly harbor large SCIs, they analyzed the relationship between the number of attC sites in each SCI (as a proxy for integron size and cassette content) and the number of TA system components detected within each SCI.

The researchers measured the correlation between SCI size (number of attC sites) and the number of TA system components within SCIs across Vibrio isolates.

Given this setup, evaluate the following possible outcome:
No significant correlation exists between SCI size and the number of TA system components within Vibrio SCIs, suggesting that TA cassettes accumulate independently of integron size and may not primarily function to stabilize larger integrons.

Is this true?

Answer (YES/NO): NO